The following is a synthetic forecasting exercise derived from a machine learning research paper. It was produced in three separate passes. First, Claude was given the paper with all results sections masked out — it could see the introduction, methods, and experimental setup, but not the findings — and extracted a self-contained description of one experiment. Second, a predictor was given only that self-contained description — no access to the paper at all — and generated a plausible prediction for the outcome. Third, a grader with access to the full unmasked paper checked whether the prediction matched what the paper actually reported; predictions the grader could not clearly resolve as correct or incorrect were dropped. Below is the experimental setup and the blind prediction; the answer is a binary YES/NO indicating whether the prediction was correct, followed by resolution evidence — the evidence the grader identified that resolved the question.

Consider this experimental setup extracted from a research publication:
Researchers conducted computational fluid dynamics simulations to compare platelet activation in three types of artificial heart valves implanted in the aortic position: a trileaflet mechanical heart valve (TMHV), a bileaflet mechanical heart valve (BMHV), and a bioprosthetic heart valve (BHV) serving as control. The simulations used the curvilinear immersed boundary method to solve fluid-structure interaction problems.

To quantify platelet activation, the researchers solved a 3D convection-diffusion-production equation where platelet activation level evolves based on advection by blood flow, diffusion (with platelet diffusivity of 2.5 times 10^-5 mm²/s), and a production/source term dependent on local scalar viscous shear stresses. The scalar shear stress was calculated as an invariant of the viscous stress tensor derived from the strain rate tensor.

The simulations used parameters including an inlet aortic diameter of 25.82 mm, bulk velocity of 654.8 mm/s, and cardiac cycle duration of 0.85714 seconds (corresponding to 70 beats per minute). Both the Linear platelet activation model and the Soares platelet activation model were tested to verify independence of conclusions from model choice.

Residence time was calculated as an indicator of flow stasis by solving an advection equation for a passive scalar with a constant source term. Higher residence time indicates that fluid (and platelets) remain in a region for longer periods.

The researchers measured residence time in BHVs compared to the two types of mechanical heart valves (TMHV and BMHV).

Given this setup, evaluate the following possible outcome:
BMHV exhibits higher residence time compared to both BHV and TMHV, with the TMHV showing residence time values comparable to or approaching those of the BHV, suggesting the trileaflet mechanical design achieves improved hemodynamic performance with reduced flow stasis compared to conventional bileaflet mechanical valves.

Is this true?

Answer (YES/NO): NO